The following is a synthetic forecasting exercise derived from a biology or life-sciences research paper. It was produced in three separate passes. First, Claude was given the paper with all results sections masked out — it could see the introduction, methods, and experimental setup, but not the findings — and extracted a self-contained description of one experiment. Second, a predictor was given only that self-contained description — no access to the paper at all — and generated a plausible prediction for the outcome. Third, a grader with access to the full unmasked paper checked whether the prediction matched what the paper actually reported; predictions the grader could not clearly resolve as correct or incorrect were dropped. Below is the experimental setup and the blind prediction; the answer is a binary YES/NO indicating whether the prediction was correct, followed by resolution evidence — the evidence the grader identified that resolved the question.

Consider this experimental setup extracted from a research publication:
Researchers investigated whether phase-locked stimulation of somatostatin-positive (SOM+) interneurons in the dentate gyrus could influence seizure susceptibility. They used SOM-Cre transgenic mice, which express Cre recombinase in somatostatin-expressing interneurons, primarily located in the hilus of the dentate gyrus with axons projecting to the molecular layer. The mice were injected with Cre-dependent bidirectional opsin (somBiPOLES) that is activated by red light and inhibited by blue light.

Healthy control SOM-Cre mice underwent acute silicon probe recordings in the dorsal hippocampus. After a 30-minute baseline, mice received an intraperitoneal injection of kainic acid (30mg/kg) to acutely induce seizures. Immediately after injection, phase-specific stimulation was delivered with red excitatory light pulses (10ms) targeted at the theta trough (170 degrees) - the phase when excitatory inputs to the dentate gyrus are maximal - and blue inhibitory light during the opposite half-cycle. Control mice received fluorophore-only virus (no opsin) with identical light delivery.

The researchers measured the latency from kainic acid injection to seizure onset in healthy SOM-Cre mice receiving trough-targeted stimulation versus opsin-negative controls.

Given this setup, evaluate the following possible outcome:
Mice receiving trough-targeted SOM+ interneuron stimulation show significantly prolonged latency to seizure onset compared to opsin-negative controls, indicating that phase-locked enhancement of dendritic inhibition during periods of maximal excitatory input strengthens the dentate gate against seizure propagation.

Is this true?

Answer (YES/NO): NO